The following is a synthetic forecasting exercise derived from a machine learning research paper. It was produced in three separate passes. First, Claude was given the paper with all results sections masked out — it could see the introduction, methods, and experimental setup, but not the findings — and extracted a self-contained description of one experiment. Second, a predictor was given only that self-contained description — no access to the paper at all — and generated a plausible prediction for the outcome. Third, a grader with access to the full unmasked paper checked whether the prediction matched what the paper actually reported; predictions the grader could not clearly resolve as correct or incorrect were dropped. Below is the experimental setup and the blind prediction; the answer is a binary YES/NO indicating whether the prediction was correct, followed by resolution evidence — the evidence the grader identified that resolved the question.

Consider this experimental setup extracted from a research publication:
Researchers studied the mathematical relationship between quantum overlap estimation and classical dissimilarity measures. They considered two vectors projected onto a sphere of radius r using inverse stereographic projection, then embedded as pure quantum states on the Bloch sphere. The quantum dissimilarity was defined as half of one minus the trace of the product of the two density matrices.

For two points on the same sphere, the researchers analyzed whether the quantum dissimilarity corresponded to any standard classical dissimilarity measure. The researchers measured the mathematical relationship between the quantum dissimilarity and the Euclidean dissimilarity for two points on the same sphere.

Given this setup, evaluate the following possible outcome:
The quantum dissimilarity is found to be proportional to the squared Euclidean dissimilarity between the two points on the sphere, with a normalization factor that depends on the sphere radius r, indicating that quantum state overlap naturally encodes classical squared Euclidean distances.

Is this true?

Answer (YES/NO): YES